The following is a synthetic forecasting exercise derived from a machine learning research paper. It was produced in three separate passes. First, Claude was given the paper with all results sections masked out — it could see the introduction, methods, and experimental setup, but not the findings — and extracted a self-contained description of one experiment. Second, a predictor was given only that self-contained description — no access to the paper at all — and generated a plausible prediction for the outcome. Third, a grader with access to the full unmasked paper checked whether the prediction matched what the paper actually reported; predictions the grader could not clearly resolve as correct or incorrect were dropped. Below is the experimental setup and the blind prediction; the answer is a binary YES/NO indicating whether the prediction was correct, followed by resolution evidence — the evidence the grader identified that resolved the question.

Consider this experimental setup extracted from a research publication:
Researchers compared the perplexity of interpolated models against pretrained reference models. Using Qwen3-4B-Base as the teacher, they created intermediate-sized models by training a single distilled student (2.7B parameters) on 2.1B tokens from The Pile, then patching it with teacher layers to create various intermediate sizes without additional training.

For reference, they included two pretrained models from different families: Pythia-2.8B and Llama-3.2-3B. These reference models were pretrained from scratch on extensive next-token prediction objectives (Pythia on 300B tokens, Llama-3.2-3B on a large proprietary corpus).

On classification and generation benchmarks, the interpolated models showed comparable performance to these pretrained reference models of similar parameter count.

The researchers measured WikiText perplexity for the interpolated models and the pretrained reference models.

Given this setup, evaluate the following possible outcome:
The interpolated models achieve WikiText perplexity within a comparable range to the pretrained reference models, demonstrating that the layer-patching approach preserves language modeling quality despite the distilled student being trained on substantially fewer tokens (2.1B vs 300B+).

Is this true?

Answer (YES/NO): NO